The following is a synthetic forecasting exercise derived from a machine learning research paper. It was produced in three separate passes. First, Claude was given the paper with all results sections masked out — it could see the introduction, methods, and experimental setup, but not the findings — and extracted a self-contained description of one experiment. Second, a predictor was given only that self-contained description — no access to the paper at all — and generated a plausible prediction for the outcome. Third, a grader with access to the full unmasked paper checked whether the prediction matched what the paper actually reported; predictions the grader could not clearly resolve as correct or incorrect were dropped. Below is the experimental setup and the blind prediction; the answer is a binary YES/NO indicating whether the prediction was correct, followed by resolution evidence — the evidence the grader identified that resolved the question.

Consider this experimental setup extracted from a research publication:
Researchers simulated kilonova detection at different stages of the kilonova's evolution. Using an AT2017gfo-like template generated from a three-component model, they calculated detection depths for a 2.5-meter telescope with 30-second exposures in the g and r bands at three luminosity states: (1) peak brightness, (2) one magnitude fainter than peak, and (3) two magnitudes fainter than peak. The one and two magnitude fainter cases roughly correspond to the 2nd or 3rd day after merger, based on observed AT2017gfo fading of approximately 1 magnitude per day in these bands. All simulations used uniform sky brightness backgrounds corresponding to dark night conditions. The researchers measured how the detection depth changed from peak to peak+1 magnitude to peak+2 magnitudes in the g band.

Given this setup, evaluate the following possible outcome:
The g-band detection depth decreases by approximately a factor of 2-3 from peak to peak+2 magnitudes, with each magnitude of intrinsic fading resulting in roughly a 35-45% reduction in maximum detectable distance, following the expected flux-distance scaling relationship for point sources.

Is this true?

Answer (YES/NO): YES